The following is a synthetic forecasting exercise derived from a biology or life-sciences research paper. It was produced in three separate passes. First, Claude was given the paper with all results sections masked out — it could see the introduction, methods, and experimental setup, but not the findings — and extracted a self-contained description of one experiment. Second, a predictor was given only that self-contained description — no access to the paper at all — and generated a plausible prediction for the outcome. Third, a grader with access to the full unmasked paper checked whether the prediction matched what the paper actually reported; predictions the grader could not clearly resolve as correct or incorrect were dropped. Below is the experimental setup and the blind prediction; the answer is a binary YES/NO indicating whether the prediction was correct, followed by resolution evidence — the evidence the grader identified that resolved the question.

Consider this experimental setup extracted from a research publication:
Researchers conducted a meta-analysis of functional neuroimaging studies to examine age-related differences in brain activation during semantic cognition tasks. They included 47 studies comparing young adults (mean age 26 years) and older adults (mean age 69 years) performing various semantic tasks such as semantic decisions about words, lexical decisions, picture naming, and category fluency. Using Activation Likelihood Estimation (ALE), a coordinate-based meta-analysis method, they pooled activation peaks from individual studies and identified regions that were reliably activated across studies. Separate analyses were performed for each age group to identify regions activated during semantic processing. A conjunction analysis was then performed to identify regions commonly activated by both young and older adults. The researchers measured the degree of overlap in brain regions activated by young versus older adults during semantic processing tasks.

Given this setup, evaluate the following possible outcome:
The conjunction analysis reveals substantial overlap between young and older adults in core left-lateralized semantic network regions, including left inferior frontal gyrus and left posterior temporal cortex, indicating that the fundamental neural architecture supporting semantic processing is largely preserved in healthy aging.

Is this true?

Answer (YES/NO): YES